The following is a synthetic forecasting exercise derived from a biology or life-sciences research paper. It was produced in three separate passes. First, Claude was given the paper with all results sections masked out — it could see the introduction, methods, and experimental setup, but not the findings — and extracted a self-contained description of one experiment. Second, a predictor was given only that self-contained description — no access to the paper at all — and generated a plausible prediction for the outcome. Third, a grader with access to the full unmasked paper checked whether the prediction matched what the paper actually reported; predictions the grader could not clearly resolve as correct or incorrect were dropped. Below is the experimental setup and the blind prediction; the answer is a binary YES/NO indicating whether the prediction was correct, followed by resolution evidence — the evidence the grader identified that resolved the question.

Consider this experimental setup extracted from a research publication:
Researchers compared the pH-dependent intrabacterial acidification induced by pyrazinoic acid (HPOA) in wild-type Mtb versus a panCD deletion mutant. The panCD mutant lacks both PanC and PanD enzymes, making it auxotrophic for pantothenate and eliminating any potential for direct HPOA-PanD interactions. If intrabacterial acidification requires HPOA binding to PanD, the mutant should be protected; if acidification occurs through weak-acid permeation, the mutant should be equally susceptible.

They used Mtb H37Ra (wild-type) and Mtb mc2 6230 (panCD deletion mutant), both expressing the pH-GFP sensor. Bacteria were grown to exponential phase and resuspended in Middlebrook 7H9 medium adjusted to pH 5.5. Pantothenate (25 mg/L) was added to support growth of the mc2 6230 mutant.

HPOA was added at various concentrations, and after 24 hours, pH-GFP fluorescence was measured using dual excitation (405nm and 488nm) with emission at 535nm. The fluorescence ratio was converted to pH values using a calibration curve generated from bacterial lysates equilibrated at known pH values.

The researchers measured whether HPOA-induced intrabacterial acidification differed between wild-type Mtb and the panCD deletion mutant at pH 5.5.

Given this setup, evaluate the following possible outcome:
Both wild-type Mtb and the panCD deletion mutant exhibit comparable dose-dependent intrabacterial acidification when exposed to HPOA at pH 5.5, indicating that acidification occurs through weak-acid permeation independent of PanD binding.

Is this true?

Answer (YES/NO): YES